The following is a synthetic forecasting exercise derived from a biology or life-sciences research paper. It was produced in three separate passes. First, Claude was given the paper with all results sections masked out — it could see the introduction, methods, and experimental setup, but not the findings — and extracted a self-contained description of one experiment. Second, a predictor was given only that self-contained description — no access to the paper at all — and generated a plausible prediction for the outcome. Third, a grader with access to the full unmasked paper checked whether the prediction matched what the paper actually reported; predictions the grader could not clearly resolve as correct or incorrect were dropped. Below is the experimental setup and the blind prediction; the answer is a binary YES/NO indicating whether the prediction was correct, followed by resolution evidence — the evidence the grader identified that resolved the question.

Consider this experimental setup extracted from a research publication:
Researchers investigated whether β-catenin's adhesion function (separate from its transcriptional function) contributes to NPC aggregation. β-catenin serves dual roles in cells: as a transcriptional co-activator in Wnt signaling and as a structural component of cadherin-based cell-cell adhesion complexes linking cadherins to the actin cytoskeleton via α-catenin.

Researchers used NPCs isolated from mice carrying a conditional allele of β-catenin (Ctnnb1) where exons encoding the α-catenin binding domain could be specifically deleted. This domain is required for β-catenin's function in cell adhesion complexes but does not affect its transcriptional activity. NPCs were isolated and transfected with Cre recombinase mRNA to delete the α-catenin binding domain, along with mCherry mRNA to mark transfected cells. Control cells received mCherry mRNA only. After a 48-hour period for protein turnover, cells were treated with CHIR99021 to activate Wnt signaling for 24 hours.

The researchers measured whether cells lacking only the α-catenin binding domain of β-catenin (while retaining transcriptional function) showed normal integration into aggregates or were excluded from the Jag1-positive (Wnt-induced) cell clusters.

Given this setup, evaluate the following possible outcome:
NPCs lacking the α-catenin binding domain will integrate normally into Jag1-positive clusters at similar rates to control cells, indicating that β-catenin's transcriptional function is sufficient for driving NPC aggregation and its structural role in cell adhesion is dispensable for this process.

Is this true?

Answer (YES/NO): NO